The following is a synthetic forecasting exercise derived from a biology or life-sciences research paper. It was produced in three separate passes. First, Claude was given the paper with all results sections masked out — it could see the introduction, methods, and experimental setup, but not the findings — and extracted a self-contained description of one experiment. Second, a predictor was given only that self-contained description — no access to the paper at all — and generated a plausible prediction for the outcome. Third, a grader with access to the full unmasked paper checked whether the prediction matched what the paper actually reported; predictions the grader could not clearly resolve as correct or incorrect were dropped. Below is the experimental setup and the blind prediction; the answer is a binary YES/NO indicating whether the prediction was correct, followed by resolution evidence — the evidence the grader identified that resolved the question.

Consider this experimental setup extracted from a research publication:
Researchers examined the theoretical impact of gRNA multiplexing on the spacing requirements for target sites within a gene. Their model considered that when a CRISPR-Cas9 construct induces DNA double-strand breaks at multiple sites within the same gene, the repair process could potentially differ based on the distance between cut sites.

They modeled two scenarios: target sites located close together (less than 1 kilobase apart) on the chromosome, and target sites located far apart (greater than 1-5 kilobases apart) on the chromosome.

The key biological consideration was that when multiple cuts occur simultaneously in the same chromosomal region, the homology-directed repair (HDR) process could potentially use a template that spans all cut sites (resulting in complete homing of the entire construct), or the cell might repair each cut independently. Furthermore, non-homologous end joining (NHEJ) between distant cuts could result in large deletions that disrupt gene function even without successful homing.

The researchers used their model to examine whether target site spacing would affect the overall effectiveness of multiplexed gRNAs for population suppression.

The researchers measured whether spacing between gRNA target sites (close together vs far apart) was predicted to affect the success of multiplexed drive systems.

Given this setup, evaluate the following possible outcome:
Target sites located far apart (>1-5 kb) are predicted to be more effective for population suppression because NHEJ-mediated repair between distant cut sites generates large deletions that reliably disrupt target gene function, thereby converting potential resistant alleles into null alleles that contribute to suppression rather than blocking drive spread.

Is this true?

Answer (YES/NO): NO